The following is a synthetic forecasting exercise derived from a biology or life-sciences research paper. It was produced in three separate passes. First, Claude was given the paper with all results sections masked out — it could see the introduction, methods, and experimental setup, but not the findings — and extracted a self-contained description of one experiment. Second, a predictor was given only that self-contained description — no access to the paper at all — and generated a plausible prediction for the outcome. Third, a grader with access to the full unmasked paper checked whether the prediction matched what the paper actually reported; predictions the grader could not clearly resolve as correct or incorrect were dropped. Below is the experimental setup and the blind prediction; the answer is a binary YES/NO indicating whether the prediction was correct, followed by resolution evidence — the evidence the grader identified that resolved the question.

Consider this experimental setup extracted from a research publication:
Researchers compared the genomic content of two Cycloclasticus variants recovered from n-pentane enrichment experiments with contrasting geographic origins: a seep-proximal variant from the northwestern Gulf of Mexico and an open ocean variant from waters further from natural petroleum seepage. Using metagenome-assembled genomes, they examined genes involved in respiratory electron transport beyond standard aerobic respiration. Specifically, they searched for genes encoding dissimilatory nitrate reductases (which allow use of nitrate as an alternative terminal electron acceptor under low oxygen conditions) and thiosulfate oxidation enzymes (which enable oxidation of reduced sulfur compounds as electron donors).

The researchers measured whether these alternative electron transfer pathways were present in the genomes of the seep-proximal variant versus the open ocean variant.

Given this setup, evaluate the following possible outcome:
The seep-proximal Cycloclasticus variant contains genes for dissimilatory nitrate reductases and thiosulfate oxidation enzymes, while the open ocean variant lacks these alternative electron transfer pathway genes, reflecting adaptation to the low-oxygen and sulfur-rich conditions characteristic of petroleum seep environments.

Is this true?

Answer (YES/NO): NO